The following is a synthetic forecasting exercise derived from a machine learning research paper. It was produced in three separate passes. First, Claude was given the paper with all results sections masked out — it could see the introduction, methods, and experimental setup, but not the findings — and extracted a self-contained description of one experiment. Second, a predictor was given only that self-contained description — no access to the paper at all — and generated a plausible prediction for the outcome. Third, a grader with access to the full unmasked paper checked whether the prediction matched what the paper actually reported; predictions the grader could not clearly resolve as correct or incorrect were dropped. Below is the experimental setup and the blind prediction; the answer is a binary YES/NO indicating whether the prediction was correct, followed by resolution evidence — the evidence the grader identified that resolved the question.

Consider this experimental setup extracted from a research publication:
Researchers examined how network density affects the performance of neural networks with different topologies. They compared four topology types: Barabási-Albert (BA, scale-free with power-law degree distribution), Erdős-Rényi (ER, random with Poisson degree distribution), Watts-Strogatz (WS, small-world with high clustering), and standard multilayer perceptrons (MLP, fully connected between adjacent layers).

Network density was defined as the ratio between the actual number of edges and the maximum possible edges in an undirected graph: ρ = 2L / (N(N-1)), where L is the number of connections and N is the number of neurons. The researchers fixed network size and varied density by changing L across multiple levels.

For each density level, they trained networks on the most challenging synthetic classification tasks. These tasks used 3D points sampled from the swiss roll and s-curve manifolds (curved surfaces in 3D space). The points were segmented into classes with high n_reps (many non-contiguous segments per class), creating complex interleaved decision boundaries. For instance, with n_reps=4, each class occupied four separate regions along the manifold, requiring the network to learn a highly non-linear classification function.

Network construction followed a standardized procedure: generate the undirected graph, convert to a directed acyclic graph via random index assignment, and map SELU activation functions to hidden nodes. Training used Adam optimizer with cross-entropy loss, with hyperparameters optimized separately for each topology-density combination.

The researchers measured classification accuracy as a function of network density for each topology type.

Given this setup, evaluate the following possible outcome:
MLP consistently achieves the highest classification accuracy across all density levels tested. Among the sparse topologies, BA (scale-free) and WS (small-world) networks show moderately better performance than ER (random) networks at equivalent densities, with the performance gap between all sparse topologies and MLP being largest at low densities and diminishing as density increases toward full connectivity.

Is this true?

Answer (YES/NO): NO